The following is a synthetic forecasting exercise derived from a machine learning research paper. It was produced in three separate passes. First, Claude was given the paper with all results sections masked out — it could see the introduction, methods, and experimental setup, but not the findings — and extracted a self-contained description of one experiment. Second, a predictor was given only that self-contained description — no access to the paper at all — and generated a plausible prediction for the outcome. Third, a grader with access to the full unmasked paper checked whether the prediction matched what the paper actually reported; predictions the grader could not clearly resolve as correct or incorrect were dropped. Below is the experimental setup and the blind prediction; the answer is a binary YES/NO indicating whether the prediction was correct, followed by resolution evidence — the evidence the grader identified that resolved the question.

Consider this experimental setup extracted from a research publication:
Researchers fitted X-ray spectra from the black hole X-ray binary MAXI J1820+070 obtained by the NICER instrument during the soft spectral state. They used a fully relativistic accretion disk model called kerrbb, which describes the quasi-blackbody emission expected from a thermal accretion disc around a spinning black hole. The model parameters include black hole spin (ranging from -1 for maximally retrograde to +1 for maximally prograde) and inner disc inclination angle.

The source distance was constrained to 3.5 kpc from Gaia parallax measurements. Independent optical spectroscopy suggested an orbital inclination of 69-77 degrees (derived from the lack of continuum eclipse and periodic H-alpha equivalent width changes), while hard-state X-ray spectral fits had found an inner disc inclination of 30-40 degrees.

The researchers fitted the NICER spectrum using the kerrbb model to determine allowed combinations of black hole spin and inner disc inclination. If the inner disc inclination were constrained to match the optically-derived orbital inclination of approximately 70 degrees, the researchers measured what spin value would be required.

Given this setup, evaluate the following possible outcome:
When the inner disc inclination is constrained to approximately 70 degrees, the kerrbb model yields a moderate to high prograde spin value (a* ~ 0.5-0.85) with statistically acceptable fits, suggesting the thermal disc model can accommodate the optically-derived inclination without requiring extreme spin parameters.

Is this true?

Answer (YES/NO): NO